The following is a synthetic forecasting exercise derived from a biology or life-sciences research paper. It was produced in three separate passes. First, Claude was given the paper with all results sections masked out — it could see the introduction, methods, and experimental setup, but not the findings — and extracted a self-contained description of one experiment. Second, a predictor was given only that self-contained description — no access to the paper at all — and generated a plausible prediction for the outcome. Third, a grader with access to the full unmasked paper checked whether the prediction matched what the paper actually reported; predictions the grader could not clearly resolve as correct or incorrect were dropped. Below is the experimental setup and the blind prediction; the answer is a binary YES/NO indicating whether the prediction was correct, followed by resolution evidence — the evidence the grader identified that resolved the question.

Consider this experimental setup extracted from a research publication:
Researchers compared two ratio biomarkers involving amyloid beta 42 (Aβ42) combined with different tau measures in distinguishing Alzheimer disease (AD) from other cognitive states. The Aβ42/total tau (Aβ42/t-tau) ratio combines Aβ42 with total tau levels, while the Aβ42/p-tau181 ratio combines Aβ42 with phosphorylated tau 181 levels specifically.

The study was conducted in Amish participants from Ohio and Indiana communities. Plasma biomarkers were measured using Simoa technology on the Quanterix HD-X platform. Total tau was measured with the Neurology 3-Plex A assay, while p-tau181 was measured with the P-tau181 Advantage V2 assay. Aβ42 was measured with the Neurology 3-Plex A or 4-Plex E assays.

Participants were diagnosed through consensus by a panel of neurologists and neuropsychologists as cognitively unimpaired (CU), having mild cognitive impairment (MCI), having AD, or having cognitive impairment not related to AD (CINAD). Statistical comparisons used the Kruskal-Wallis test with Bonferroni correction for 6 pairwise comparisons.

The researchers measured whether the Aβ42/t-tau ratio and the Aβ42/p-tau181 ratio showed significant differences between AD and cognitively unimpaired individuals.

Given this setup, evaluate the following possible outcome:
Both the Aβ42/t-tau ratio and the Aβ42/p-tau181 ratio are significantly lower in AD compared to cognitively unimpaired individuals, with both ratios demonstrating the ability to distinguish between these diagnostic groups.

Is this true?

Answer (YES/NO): NO